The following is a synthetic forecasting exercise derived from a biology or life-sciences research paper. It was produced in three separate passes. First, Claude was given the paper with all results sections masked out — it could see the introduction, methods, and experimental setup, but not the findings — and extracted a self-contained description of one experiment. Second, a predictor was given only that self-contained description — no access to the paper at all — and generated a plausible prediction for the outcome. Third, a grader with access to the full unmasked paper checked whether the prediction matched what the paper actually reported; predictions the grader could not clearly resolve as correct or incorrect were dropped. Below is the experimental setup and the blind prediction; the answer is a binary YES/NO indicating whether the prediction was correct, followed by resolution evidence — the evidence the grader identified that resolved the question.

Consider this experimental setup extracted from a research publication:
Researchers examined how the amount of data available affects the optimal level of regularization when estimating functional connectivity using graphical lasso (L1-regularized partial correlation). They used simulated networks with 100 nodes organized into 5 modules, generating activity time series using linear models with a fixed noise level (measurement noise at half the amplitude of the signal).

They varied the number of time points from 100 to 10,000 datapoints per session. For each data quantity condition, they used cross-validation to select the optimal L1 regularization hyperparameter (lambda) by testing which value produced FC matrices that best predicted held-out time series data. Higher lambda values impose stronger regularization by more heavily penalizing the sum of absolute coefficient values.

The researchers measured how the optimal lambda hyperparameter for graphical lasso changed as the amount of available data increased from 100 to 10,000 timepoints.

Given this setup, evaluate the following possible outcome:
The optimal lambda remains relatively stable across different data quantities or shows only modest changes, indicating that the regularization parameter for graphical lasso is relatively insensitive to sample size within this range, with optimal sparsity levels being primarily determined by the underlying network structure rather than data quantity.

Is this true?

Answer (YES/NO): NO